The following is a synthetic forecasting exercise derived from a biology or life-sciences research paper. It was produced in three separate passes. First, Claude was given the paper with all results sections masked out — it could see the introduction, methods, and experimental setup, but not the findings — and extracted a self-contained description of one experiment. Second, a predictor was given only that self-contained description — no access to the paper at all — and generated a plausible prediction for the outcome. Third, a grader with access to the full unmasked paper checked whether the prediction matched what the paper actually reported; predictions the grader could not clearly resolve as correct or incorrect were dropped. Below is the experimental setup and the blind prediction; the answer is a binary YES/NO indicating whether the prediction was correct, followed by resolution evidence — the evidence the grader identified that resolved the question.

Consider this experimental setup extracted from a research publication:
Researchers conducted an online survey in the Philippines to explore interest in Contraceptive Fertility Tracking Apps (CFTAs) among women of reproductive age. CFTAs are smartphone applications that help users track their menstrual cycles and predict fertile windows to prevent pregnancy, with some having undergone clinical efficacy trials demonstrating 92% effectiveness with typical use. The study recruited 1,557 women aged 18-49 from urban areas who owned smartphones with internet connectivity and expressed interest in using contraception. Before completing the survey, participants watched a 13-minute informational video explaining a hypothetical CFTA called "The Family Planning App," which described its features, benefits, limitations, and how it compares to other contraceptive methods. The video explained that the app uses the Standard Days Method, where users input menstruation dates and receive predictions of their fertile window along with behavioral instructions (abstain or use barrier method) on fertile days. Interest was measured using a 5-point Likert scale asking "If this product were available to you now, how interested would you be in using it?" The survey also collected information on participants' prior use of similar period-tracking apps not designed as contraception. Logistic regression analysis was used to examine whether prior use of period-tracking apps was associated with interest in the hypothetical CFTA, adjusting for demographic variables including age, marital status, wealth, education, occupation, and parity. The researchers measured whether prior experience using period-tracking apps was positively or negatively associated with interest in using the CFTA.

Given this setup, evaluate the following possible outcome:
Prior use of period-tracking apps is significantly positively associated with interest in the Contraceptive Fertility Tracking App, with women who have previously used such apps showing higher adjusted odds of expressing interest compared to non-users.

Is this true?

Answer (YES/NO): YES